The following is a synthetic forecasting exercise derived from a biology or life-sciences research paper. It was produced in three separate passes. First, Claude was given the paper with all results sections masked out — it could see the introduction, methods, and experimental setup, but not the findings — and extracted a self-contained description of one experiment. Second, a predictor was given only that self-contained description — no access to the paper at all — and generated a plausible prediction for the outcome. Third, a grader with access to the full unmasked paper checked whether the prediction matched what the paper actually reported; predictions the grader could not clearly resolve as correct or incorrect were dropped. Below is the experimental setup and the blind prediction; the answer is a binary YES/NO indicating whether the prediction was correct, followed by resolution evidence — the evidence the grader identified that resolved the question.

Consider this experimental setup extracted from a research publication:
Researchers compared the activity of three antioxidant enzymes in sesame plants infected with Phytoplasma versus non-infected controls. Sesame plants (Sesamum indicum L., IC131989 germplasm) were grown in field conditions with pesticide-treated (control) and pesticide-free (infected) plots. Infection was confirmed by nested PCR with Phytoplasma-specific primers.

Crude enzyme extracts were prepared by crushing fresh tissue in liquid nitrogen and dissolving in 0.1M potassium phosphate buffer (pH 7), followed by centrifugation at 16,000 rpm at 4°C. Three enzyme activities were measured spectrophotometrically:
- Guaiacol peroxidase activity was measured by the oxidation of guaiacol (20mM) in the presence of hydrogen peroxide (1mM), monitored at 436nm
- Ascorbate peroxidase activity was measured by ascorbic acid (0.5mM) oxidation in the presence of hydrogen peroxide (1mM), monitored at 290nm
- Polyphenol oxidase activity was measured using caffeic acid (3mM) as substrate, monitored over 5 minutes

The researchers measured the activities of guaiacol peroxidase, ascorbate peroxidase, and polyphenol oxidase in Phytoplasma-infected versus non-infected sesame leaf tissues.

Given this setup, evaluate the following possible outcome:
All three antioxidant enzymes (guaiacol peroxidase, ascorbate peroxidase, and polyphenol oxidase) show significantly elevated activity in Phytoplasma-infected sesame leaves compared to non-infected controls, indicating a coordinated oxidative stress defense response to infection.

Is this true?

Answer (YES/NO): NO